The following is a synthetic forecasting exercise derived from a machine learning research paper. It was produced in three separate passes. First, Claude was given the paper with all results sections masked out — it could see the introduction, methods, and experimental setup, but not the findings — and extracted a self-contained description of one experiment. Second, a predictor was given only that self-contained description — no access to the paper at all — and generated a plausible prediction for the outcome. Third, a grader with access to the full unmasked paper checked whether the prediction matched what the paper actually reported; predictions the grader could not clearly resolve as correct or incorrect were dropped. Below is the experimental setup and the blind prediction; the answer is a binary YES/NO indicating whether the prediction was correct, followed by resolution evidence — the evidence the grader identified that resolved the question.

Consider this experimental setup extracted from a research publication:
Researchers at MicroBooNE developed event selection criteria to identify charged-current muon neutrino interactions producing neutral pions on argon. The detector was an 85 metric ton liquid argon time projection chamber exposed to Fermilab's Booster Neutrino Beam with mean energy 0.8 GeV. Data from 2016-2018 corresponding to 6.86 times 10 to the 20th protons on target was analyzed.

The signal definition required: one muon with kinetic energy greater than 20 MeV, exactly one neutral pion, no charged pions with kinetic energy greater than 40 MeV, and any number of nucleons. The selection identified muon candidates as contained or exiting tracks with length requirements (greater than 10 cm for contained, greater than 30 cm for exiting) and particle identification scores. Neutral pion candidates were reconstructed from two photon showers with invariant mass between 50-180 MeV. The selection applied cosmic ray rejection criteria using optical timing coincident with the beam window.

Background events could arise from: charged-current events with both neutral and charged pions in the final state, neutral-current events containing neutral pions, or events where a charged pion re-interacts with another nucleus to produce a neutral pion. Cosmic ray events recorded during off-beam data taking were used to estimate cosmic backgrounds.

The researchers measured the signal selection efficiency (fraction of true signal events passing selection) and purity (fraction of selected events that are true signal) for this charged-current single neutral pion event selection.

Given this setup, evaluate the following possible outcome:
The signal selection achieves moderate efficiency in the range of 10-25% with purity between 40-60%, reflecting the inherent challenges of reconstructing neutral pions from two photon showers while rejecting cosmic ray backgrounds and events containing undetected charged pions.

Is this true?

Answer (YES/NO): NO